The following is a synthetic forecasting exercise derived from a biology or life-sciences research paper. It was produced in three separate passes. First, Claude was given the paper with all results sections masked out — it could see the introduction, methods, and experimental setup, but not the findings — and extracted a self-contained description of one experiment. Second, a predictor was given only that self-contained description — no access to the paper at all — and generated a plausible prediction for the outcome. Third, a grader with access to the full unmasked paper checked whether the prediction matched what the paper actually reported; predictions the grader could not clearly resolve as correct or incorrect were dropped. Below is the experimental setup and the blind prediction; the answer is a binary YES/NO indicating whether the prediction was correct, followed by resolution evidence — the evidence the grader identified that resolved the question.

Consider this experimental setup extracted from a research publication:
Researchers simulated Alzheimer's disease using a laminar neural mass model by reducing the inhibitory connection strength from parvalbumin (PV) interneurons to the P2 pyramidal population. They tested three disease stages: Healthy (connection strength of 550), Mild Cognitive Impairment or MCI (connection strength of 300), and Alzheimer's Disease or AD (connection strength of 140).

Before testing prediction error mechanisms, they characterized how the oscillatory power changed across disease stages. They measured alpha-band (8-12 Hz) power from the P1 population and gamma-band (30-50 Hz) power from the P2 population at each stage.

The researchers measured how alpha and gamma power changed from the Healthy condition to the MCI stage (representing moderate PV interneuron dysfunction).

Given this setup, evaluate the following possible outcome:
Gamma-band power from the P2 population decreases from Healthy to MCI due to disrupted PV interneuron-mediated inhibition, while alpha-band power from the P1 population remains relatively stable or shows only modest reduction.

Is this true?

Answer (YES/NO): NO